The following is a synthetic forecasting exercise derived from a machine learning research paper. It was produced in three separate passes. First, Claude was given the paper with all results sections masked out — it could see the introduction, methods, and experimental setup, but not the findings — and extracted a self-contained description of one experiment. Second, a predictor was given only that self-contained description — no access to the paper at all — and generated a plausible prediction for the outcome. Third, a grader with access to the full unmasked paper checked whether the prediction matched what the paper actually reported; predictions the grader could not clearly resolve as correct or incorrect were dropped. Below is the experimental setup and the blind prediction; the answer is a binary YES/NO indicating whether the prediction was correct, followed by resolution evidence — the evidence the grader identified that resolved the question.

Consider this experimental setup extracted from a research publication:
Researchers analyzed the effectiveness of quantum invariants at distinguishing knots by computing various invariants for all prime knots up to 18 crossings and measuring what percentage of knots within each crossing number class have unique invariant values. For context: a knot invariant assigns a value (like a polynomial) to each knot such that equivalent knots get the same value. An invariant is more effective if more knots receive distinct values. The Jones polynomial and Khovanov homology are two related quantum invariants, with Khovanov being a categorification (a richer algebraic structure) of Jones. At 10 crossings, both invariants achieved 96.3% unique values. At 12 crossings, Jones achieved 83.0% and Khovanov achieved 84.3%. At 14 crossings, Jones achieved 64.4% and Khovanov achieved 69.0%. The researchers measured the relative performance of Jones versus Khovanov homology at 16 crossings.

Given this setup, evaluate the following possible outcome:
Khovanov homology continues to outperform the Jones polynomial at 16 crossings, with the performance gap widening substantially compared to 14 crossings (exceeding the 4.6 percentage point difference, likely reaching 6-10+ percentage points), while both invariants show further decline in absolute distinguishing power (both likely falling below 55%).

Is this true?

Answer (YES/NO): NO